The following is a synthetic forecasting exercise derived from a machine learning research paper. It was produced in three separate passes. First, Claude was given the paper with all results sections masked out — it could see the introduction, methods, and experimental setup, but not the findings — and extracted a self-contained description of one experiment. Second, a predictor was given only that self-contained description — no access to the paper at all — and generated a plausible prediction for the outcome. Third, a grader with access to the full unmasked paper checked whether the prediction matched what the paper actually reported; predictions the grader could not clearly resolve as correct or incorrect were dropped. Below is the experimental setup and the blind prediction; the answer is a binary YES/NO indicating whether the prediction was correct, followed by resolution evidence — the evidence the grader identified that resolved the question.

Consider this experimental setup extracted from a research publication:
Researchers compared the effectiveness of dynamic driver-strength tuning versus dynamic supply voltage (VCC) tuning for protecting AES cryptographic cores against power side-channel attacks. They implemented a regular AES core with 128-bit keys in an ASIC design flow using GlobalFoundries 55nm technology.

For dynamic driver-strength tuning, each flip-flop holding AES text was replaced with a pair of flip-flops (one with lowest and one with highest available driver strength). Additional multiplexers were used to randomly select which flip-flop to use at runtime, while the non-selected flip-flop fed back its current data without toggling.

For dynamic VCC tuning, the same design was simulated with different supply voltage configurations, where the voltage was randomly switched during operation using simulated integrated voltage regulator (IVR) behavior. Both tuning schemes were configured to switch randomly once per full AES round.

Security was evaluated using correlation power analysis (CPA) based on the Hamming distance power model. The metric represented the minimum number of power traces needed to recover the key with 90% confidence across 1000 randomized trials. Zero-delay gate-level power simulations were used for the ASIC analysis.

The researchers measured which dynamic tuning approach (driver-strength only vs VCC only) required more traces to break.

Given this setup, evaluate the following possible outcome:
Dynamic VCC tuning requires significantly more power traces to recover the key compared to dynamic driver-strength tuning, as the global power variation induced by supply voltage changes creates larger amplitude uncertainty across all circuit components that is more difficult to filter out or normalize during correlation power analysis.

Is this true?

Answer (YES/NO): NO